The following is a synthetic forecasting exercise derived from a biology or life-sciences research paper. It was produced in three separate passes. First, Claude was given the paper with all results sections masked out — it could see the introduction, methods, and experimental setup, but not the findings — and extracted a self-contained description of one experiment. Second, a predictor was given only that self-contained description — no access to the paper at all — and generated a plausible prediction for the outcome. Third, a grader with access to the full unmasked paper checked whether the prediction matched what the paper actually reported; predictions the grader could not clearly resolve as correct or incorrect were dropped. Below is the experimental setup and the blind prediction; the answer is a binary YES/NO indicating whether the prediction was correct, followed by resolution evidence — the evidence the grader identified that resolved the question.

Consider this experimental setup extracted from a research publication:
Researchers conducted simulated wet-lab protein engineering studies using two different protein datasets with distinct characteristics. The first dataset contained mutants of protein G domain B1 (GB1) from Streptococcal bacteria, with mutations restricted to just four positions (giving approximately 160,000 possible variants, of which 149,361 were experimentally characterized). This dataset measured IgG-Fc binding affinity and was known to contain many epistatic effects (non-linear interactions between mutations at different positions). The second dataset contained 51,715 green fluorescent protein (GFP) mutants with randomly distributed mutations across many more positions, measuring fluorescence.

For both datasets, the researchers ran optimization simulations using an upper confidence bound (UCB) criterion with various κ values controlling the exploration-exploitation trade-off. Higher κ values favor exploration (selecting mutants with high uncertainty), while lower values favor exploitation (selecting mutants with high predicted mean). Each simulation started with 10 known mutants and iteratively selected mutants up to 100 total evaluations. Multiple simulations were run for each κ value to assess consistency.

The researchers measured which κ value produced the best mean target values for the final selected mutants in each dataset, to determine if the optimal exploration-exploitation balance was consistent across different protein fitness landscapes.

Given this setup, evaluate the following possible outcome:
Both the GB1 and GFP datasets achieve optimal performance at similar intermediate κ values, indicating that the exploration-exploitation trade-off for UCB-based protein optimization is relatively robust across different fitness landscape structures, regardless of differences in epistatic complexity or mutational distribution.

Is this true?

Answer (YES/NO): NO